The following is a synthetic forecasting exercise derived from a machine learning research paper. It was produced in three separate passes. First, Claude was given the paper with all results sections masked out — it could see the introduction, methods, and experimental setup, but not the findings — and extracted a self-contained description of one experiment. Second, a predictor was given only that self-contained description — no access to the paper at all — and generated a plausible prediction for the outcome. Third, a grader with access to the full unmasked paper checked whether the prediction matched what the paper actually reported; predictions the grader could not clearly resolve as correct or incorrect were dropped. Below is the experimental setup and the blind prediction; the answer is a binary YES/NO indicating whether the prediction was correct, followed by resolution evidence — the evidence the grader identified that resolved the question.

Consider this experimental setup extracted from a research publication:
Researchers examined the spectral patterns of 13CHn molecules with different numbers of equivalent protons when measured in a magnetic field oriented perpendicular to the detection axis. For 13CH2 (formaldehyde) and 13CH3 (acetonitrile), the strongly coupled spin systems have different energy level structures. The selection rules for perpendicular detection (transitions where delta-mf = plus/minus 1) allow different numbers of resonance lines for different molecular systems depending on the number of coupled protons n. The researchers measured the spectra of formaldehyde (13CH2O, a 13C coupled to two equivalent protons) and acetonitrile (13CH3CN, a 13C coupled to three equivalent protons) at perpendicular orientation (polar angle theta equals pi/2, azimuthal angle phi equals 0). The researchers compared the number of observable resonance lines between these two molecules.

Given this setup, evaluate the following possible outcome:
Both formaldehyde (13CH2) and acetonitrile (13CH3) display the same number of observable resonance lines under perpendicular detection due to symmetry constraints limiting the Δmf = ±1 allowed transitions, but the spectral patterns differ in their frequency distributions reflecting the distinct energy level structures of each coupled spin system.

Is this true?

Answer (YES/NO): NO